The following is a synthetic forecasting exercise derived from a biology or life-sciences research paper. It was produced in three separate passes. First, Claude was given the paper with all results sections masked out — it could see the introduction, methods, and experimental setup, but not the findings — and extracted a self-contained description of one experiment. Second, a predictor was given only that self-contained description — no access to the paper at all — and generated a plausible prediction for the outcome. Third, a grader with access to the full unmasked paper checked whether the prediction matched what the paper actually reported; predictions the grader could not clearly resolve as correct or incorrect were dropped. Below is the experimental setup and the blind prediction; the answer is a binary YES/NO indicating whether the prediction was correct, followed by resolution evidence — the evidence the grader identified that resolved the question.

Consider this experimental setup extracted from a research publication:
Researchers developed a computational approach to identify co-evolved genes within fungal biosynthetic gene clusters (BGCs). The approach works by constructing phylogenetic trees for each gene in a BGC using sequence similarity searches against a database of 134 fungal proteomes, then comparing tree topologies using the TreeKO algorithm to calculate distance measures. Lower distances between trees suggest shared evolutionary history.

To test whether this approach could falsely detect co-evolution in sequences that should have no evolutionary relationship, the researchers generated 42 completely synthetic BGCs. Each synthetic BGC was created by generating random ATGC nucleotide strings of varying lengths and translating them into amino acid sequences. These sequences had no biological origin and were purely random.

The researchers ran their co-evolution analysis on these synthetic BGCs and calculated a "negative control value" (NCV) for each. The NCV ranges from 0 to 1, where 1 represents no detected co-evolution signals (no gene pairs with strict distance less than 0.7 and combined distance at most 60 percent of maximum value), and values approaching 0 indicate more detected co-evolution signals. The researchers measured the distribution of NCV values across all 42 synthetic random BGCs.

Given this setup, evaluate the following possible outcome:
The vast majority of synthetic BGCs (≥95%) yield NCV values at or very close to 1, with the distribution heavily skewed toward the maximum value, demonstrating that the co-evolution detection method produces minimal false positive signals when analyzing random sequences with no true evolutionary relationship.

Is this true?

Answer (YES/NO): NO